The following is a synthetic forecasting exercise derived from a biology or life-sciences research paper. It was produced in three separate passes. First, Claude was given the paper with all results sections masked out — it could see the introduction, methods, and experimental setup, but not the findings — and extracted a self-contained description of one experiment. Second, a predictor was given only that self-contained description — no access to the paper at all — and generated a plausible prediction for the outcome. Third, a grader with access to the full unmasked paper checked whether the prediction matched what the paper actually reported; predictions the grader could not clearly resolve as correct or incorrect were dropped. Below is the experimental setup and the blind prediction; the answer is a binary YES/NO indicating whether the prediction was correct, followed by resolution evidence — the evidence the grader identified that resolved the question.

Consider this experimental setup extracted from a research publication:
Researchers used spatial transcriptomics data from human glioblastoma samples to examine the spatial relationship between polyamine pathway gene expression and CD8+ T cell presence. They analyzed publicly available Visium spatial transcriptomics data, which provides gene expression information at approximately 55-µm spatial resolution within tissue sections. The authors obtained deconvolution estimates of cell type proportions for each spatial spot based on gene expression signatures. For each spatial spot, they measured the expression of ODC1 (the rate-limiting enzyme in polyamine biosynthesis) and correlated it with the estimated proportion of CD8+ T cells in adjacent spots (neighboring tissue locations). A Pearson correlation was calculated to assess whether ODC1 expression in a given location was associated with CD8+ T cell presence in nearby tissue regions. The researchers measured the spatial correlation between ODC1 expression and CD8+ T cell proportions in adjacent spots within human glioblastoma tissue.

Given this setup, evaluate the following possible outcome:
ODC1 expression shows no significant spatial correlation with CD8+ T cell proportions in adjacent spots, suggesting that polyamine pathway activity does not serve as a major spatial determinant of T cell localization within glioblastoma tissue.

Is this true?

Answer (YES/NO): NO